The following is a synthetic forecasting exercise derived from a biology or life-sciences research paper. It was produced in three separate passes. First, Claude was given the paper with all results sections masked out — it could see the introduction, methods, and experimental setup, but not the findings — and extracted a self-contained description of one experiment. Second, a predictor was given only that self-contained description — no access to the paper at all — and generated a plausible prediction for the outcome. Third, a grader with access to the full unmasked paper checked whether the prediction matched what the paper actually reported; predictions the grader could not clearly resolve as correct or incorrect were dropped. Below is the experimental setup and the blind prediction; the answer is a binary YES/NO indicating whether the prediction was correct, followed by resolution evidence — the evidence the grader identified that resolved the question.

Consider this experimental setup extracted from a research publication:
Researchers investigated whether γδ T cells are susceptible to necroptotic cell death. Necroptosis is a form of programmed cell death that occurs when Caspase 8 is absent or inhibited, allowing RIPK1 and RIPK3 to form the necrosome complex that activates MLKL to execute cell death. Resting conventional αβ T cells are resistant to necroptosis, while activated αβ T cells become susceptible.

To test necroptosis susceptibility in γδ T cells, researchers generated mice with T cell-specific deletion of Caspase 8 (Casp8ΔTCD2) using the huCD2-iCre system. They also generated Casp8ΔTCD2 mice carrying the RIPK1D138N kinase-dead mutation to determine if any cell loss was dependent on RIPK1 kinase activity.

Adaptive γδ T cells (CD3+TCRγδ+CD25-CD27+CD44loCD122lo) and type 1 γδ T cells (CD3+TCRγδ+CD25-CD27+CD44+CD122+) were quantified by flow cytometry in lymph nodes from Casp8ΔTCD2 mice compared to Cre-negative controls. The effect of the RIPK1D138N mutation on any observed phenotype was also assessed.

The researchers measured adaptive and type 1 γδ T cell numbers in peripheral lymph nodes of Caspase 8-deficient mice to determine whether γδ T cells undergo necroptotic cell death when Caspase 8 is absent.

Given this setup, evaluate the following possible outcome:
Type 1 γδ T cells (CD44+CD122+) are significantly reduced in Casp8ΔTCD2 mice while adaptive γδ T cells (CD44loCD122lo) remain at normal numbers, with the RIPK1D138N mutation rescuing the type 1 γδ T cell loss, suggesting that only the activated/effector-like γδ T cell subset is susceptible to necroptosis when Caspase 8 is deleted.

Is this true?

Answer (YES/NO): NO